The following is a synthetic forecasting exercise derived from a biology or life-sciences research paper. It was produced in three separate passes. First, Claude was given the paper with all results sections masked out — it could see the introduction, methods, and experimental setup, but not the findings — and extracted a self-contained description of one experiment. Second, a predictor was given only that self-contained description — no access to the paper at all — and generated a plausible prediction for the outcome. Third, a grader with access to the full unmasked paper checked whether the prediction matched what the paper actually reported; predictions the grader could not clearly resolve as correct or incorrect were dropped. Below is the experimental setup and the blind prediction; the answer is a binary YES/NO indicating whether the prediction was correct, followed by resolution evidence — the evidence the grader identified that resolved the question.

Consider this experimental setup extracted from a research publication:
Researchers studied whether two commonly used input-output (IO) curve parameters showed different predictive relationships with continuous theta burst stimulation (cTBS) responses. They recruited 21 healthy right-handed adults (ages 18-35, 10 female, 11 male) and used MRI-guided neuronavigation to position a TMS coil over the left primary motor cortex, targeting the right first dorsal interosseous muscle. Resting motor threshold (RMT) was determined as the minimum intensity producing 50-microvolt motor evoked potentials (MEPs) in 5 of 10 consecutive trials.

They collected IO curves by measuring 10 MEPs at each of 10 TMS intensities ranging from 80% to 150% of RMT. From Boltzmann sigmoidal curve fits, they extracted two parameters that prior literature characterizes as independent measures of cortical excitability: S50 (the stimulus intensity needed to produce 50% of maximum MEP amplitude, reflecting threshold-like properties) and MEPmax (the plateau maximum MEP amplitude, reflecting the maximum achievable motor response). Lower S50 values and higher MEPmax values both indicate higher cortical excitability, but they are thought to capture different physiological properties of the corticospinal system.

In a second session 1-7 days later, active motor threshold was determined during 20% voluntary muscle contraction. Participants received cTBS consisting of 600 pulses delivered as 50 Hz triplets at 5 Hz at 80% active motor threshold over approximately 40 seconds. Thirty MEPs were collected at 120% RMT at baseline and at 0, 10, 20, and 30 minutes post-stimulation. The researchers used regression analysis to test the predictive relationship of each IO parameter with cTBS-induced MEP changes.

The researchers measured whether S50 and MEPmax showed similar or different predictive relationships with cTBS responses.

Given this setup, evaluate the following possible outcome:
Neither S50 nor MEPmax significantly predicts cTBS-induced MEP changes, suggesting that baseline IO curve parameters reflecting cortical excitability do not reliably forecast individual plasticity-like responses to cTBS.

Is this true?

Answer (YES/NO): NO